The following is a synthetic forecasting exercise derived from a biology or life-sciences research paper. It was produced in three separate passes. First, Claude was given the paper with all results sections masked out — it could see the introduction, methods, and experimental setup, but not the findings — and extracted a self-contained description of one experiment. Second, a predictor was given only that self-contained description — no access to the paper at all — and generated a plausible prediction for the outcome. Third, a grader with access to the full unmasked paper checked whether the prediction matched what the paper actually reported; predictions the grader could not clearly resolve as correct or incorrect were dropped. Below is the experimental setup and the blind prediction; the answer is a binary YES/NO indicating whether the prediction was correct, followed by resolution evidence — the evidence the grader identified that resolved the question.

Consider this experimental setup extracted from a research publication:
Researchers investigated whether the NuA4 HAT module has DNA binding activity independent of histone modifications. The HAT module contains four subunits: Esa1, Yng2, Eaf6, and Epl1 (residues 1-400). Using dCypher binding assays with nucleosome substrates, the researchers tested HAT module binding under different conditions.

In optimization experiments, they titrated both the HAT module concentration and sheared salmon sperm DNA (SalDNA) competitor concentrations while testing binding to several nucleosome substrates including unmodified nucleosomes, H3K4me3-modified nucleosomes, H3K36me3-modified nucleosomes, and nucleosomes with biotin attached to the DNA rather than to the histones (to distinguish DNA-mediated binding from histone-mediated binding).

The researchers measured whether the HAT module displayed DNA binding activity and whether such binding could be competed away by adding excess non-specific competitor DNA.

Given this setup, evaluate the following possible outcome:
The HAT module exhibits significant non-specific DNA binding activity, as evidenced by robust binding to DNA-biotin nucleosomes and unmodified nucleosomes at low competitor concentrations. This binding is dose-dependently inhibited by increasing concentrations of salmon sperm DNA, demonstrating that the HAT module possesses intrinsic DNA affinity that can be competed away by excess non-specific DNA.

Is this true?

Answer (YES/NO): NO